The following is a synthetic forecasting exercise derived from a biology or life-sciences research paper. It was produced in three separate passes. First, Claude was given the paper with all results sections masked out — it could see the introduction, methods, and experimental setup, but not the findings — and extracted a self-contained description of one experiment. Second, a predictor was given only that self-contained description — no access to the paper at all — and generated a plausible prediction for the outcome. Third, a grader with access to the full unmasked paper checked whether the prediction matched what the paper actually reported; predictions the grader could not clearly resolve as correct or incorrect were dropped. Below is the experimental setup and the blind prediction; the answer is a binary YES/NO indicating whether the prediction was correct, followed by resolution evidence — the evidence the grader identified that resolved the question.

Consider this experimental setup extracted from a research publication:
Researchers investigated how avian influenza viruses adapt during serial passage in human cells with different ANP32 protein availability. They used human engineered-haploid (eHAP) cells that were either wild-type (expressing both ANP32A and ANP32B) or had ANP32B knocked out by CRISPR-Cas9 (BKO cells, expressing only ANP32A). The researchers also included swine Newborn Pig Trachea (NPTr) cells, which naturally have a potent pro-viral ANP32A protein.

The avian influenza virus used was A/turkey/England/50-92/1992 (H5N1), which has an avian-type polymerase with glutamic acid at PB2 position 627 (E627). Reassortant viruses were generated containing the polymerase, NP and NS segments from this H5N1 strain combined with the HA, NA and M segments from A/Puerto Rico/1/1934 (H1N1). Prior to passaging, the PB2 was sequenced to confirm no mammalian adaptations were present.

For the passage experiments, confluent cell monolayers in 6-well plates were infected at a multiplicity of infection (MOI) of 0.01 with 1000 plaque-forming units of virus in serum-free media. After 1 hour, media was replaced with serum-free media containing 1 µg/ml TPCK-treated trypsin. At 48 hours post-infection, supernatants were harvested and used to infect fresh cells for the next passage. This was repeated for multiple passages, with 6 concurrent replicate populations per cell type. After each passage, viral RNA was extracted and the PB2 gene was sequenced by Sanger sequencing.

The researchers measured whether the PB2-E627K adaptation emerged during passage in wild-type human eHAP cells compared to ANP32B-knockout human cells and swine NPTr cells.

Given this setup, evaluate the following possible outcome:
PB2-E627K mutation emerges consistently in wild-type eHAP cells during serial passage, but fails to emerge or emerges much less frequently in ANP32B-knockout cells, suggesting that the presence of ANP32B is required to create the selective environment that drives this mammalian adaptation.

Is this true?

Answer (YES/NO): YES